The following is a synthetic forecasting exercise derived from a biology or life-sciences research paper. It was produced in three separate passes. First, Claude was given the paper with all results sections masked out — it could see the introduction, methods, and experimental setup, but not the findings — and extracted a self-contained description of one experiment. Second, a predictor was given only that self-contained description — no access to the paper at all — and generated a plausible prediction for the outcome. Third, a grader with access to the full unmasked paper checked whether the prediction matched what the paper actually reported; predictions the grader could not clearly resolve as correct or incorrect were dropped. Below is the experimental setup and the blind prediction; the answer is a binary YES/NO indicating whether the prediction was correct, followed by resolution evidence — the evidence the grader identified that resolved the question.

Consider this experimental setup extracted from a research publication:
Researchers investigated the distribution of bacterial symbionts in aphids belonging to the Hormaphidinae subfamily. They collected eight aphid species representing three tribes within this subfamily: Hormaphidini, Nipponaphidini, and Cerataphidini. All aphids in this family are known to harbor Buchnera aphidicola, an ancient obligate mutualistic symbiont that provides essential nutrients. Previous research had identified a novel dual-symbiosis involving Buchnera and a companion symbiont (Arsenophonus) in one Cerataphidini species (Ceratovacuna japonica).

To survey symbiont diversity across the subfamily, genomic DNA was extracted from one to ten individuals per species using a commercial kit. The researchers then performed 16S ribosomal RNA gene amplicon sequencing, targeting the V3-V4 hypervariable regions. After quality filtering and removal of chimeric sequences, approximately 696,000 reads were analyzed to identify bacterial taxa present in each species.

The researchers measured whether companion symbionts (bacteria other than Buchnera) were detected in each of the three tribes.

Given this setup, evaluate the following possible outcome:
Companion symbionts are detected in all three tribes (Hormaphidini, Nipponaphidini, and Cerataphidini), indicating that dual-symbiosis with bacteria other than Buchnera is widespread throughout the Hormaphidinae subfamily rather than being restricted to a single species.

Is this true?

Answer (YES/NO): NO